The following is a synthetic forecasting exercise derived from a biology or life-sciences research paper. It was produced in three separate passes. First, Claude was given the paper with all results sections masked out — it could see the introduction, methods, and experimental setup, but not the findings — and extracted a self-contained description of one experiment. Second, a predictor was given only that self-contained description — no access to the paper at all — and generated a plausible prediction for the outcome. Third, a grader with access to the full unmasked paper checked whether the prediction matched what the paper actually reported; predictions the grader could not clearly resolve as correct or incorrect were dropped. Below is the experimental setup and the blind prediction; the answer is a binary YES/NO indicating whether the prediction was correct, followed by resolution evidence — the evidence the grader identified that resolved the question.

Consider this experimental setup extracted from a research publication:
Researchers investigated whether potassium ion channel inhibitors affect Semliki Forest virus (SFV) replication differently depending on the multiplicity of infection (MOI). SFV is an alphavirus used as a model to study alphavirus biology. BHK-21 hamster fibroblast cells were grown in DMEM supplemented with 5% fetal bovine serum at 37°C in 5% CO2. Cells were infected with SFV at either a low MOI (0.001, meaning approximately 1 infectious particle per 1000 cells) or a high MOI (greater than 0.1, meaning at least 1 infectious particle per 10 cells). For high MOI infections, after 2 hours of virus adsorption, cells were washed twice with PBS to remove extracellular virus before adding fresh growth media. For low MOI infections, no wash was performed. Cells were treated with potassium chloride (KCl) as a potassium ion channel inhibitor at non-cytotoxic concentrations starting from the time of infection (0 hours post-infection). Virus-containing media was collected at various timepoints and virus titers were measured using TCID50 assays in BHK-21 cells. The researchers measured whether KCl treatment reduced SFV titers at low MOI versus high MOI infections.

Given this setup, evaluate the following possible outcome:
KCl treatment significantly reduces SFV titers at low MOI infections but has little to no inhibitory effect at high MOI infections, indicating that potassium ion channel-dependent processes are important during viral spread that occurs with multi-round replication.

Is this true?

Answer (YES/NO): NO